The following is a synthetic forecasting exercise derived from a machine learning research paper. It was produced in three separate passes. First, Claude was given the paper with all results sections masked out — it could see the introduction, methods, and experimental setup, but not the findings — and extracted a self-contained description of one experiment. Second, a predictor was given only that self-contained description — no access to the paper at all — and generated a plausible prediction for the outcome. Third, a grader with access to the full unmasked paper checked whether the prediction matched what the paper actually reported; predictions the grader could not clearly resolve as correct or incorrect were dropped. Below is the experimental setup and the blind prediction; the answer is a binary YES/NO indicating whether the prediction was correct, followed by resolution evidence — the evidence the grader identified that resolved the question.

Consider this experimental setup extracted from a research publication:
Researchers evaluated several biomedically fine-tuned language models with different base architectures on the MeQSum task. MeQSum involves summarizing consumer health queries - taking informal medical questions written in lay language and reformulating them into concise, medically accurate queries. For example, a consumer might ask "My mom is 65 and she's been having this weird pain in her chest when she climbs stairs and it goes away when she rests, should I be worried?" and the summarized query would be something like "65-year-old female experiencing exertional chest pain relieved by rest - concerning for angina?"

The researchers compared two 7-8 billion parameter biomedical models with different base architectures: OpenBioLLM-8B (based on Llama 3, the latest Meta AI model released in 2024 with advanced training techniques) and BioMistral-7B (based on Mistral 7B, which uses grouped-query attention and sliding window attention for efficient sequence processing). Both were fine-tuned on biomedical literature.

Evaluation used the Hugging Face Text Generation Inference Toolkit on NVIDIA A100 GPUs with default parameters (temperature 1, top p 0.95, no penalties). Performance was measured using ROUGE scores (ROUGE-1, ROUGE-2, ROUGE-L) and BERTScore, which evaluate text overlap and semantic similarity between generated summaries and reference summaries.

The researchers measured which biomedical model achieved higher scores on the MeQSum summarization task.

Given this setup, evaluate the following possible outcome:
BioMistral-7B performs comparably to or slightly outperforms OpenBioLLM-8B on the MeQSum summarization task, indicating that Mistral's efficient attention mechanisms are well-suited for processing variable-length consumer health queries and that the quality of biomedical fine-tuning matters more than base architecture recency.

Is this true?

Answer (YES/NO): YES